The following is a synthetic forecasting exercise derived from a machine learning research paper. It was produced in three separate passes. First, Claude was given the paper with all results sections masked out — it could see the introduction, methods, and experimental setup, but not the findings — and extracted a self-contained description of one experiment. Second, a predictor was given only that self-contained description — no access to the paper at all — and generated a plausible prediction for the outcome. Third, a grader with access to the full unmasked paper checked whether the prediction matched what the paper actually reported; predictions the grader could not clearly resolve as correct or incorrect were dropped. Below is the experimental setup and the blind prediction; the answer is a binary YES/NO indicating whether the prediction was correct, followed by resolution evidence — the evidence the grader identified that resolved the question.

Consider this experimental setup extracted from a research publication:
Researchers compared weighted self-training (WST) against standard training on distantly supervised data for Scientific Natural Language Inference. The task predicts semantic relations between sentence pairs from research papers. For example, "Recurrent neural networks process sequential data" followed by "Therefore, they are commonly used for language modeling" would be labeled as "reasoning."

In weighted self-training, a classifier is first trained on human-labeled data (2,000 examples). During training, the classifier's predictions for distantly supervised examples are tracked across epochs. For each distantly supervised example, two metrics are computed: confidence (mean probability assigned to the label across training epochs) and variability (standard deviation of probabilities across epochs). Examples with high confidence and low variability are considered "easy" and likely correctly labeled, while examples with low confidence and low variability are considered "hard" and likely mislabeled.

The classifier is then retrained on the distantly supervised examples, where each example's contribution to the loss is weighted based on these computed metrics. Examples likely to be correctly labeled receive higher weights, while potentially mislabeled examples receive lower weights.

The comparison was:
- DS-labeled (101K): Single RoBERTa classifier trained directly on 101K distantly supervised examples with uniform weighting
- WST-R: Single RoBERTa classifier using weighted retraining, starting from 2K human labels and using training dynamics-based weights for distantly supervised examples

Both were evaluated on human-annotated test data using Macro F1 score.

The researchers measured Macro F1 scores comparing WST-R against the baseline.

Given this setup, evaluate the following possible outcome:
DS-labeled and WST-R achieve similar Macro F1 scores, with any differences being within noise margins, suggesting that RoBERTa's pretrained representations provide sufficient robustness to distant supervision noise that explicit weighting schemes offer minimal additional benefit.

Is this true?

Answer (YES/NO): NO